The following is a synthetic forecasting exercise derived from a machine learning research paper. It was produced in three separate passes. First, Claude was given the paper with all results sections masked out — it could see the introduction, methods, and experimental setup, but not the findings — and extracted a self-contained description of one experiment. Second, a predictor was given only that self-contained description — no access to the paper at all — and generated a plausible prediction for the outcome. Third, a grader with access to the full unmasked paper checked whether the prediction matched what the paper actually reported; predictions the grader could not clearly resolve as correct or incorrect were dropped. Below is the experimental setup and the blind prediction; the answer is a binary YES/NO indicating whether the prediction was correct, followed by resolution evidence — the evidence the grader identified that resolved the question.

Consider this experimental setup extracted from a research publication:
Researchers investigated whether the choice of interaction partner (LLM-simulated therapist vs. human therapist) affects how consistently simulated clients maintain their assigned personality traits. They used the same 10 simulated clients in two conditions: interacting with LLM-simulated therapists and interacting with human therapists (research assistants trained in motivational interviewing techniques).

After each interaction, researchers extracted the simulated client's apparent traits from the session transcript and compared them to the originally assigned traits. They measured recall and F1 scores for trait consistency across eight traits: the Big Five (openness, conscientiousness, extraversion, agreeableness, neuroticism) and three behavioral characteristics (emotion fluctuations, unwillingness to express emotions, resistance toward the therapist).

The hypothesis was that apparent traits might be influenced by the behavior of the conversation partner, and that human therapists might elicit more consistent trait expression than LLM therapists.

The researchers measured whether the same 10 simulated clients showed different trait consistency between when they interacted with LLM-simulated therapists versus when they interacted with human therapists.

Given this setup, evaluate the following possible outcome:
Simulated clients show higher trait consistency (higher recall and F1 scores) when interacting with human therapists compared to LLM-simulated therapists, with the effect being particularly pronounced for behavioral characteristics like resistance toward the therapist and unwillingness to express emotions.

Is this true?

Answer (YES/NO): NO